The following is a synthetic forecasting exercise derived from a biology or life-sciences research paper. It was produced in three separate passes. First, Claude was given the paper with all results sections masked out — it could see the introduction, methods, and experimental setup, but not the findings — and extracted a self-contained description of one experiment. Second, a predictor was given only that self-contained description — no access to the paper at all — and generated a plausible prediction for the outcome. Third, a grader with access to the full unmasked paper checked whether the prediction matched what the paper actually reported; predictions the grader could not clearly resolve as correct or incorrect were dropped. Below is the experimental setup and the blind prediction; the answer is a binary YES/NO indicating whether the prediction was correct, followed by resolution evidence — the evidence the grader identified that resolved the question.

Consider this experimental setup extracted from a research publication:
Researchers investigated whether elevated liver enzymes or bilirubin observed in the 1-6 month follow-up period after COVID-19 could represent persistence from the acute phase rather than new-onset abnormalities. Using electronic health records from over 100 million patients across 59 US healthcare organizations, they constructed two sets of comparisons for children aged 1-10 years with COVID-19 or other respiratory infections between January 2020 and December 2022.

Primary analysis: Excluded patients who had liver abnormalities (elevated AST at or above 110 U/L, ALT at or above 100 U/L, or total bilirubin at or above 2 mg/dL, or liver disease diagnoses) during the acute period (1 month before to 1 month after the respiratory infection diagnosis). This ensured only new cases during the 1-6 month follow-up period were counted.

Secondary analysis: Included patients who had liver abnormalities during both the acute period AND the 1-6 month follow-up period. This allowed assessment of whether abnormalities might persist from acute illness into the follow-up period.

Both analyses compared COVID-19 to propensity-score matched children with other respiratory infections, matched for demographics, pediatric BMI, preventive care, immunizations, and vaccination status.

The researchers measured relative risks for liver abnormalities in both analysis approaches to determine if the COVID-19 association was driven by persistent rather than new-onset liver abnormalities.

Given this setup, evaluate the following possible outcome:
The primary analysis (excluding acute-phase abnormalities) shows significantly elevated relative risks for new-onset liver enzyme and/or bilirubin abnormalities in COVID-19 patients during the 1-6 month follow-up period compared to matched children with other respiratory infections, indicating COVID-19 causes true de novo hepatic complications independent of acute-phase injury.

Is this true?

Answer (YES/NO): YES